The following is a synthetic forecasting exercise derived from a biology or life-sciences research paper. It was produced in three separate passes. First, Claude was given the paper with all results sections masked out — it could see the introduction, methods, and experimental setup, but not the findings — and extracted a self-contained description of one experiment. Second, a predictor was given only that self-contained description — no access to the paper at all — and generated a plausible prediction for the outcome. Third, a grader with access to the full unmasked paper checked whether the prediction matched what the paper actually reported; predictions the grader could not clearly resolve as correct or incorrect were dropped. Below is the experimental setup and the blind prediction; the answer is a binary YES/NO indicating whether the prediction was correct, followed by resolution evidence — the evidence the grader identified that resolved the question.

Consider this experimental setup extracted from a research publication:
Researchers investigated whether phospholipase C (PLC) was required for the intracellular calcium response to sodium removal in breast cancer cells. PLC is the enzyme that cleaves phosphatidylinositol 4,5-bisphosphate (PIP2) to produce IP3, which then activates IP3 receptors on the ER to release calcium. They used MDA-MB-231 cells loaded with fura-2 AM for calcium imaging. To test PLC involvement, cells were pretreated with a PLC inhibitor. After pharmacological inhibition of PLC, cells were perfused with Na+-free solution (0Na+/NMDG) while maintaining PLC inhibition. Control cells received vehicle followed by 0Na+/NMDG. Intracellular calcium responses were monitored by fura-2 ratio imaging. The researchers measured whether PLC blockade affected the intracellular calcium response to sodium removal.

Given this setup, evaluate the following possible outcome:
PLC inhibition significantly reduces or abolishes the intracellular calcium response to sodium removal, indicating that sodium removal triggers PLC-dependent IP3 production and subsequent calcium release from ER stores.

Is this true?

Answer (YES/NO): YES